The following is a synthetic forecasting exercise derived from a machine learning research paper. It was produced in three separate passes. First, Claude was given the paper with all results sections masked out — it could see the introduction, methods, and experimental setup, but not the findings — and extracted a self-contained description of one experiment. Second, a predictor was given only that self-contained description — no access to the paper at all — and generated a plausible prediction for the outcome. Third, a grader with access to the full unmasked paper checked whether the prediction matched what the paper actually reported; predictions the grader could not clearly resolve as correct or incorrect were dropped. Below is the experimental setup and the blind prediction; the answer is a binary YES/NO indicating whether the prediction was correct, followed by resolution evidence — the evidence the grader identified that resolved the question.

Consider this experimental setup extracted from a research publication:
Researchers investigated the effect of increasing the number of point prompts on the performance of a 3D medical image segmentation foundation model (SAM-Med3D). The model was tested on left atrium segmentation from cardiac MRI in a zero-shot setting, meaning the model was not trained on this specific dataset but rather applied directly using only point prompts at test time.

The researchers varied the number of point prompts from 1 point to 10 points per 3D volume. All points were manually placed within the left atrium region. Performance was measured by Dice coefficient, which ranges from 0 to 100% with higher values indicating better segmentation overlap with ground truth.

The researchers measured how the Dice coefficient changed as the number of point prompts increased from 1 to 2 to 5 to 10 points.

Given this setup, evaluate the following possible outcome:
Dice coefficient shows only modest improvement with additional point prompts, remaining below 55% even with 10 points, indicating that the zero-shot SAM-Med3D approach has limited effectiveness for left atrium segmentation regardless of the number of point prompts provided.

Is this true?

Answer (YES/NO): NO